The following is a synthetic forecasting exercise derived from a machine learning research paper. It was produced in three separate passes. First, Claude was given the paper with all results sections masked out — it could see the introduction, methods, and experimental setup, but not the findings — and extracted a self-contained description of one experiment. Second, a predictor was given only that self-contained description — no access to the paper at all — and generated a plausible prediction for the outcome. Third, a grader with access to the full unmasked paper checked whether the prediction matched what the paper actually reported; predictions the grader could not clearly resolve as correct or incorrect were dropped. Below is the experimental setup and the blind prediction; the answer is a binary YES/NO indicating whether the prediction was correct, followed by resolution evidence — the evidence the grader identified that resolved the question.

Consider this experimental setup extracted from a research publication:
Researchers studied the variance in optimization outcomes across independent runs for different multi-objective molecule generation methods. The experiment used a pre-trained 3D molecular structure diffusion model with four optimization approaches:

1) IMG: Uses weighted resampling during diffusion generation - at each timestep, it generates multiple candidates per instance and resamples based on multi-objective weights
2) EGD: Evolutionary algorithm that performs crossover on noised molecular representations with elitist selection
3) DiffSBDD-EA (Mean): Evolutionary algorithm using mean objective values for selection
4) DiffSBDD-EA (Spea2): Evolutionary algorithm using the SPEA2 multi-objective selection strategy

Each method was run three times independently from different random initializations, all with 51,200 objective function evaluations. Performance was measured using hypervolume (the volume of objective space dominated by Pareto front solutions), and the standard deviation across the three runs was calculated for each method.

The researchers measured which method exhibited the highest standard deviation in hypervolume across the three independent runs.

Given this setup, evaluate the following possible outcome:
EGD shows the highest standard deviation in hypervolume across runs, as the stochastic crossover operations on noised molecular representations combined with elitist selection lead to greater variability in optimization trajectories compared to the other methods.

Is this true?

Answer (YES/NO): NO